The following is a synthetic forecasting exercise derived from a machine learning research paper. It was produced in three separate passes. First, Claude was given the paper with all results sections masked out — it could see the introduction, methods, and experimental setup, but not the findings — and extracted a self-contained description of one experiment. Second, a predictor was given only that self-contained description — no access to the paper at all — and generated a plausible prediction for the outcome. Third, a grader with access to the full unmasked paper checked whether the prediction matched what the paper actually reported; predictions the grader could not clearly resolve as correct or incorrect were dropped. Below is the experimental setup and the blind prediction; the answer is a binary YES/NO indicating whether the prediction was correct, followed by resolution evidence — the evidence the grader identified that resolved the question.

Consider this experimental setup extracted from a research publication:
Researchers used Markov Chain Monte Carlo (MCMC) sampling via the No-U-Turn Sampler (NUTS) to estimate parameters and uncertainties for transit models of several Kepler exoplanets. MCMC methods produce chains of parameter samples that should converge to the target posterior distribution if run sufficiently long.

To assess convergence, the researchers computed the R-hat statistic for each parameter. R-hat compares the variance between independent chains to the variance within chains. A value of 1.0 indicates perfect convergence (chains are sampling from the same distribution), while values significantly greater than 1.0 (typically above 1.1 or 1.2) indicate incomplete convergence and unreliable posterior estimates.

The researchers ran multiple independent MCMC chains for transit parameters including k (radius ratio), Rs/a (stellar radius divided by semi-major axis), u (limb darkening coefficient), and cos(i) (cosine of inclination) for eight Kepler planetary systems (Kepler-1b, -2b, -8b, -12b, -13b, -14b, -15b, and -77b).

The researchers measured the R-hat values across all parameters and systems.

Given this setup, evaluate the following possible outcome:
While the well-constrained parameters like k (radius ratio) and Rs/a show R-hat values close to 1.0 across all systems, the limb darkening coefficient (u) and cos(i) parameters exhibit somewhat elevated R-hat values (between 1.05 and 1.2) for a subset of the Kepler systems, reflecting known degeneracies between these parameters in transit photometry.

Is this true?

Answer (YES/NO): NO